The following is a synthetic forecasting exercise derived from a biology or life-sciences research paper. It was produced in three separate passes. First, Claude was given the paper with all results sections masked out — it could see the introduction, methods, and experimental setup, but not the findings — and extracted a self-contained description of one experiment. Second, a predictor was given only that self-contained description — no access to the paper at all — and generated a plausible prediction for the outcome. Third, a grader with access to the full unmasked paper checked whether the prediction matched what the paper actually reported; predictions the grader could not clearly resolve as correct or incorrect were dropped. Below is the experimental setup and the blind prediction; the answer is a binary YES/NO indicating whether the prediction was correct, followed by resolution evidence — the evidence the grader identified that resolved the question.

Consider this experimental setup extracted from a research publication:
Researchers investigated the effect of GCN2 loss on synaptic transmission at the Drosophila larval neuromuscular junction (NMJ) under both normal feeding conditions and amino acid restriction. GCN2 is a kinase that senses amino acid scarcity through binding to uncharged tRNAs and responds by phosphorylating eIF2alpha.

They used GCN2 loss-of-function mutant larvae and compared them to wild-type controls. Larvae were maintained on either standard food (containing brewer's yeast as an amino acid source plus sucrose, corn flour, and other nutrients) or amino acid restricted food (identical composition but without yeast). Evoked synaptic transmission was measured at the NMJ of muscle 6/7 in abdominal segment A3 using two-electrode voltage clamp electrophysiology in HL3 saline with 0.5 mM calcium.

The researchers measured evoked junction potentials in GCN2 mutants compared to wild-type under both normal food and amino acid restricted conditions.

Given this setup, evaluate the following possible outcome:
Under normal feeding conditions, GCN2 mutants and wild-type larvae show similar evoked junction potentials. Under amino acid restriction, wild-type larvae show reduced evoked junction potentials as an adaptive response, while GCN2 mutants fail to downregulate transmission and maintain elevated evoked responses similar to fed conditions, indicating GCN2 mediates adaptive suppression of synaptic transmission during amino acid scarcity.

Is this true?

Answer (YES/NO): NO